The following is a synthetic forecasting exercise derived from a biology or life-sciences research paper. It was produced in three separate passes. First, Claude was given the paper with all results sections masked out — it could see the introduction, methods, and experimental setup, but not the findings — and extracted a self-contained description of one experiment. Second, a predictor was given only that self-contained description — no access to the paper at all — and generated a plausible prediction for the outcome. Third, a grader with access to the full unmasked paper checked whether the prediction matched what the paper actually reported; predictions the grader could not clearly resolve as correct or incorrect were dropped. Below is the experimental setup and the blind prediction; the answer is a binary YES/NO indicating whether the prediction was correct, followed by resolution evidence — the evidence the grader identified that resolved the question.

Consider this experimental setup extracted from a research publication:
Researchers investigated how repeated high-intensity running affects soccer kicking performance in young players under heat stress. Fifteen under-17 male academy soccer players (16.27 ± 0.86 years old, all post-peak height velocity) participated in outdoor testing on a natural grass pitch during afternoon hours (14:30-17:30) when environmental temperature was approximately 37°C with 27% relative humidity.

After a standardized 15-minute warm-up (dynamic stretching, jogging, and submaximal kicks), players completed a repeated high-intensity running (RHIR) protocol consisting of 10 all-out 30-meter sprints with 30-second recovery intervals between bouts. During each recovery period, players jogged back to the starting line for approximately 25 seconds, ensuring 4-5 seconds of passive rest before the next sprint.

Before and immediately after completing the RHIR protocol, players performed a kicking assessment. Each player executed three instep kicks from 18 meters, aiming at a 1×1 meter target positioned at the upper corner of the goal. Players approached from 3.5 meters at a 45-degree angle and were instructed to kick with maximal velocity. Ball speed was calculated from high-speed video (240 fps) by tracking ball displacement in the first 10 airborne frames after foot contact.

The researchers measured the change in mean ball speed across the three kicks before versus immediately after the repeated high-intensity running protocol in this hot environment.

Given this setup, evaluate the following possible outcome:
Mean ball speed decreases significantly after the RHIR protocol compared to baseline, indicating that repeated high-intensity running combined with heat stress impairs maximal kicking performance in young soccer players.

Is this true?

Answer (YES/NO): YES